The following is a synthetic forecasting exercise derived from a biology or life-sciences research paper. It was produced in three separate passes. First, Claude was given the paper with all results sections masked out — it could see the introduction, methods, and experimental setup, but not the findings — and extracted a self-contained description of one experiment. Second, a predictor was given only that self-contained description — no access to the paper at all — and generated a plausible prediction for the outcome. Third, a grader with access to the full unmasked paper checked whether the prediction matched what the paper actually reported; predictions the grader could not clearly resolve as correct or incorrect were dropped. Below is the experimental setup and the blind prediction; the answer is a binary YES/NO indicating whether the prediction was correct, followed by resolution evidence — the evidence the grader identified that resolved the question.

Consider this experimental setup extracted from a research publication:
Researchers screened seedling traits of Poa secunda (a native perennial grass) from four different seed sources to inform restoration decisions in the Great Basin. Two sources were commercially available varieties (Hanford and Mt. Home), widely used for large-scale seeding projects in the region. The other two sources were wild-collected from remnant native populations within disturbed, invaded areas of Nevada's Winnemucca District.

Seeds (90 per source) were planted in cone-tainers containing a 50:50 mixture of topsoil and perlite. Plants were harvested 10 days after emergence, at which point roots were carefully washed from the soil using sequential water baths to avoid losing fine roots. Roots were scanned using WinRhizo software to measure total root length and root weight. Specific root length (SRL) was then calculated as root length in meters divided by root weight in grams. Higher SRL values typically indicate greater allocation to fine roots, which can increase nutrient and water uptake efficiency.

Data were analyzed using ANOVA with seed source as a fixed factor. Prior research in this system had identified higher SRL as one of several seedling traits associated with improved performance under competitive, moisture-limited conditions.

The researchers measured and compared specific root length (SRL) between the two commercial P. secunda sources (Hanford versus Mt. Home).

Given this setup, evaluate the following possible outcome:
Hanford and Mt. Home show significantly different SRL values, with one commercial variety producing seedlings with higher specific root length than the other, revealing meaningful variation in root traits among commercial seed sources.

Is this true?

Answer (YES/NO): NO